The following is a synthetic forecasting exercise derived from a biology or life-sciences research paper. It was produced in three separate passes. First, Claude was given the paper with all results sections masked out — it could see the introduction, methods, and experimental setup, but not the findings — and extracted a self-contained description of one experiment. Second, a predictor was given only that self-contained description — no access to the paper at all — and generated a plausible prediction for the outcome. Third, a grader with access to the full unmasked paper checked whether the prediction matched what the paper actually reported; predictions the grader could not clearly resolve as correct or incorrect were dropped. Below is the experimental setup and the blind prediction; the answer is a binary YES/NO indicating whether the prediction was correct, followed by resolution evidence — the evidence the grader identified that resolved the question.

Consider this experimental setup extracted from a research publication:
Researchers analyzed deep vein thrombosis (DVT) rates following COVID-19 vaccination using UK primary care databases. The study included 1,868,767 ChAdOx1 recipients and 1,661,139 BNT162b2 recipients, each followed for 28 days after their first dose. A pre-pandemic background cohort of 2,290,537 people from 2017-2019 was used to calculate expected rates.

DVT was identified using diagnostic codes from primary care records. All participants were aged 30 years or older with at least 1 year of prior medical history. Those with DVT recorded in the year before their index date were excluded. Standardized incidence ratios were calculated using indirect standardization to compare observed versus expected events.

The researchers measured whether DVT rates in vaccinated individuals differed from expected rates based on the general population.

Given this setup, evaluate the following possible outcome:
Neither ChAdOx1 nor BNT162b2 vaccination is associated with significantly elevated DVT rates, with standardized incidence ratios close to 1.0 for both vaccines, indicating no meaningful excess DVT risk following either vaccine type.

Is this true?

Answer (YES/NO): YES